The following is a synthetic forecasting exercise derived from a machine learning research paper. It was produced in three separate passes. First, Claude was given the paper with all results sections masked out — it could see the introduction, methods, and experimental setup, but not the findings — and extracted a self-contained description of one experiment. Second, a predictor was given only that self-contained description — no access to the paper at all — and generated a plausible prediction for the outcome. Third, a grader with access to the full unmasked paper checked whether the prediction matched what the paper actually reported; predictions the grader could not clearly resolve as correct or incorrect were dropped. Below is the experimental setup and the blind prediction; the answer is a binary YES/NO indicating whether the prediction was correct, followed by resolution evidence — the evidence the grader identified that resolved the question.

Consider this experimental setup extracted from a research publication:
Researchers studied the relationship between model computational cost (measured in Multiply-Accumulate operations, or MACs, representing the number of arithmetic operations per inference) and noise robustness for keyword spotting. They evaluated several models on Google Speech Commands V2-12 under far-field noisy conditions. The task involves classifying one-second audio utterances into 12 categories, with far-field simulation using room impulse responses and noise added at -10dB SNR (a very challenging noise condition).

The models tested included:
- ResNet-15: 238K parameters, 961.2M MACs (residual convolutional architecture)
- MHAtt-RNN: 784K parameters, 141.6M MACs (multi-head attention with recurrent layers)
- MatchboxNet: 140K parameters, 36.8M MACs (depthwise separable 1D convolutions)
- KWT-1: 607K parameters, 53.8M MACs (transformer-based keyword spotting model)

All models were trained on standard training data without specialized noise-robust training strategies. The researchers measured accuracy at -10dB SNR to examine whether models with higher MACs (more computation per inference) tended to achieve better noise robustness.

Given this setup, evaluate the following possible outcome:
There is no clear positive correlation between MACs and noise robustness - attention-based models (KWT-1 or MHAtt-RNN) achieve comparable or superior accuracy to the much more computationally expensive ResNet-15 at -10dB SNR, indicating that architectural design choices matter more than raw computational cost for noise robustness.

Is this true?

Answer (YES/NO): NO